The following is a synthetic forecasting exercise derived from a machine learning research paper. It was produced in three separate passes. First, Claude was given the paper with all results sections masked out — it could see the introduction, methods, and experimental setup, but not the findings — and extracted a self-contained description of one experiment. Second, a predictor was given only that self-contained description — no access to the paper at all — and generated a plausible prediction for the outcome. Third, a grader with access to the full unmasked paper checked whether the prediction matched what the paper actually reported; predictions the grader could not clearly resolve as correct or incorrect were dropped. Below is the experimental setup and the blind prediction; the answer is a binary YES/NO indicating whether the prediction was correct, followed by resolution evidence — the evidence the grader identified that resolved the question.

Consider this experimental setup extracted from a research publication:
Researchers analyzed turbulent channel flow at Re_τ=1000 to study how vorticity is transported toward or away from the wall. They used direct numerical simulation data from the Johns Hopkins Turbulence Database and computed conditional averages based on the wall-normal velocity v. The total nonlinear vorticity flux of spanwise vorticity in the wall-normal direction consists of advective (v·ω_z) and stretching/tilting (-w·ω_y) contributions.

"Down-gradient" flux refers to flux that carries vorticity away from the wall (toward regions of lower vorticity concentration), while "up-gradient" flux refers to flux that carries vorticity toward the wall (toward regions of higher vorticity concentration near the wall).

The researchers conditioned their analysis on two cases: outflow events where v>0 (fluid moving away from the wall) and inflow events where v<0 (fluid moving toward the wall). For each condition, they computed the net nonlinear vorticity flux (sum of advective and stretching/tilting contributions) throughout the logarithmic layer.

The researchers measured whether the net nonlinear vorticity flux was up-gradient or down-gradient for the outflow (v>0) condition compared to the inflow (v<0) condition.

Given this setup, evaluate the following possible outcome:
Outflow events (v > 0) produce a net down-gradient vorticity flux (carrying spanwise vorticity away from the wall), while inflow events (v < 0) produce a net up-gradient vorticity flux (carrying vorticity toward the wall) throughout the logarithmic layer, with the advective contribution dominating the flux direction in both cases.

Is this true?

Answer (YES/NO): YES